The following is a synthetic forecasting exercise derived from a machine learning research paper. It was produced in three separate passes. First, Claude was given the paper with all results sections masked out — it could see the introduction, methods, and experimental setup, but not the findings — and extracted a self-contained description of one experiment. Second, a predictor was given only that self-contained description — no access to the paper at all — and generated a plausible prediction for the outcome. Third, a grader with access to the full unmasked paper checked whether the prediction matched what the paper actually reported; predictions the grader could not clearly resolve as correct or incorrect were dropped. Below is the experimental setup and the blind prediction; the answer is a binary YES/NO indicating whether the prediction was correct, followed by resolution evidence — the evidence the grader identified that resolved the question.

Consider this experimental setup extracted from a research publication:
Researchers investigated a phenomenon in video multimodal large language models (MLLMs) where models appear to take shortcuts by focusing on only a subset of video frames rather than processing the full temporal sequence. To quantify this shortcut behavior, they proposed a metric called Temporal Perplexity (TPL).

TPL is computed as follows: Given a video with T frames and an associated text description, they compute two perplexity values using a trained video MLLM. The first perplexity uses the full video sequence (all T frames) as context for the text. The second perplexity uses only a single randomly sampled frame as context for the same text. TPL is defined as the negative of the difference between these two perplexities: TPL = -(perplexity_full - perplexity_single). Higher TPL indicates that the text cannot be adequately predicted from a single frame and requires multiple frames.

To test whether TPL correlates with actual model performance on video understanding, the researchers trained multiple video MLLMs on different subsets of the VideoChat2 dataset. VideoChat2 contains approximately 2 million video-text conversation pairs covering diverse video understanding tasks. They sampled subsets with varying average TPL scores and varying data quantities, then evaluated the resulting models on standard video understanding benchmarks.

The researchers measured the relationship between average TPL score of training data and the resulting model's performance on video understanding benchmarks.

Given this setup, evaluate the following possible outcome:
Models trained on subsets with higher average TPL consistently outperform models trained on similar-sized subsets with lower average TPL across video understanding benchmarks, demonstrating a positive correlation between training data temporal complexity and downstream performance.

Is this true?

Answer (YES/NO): YES